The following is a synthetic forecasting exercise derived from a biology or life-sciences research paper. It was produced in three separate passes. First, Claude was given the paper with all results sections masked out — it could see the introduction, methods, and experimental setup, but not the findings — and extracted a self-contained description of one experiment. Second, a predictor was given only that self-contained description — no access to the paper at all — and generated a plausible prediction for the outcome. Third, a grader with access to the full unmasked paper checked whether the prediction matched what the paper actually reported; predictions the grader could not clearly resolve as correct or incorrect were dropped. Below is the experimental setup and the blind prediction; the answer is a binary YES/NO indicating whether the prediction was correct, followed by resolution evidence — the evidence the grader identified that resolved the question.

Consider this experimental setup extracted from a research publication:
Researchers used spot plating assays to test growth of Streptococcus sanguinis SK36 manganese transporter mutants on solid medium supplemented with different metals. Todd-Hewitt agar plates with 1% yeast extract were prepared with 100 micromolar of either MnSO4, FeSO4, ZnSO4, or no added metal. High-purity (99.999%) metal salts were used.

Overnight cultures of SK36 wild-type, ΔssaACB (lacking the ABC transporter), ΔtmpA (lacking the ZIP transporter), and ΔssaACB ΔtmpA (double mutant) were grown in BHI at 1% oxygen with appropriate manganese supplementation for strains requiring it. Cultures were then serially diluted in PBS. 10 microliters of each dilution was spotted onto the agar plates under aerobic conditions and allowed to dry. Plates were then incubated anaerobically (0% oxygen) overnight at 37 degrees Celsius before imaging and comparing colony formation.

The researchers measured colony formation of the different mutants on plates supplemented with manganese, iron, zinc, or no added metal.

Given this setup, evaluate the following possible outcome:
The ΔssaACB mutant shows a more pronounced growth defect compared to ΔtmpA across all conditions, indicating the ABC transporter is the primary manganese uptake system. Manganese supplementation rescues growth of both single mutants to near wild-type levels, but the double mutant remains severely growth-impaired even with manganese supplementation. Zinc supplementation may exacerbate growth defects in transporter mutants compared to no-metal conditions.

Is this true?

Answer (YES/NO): NO